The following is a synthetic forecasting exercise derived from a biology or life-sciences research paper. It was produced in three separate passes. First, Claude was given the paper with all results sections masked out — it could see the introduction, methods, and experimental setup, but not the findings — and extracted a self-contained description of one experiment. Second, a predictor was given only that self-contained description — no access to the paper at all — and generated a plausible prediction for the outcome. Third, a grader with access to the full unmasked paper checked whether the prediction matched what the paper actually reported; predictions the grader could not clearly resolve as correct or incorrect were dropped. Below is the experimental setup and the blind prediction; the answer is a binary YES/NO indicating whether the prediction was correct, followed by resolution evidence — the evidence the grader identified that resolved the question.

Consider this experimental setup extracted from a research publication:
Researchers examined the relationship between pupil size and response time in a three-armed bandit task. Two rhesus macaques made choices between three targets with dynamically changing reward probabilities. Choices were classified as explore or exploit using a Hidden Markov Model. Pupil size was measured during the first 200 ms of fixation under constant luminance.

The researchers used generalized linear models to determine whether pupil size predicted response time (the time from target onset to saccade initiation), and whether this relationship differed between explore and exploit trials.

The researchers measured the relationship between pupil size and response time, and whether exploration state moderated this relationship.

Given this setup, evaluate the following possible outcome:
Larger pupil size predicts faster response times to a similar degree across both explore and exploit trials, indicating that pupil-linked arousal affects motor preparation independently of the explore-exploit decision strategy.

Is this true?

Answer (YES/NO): NO